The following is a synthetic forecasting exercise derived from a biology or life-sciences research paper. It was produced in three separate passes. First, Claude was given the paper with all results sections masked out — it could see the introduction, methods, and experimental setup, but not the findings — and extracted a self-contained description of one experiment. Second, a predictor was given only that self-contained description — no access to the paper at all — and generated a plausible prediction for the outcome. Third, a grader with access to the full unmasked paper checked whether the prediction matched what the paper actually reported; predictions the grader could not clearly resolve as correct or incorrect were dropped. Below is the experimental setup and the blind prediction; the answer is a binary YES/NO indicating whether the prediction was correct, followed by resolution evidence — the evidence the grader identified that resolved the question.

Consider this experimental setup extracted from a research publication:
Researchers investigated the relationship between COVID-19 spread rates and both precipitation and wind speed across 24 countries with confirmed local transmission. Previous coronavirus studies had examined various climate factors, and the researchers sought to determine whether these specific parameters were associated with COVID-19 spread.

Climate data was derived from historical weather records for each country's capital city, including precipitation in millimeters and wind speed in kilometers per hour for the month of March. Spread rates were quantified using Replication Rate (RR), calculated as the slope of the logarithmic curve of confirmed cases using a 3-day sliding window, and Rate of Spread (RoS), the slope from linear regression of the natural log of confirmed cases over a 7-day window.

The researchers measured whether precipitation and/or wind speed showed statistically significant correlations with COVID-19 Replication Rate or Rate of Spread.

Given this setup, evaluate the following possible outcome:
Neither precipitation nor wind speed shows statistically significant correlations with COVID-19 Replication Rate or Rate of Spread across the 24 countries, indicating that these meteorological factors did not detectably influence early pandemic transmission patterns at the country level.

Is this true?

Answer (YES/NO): YES